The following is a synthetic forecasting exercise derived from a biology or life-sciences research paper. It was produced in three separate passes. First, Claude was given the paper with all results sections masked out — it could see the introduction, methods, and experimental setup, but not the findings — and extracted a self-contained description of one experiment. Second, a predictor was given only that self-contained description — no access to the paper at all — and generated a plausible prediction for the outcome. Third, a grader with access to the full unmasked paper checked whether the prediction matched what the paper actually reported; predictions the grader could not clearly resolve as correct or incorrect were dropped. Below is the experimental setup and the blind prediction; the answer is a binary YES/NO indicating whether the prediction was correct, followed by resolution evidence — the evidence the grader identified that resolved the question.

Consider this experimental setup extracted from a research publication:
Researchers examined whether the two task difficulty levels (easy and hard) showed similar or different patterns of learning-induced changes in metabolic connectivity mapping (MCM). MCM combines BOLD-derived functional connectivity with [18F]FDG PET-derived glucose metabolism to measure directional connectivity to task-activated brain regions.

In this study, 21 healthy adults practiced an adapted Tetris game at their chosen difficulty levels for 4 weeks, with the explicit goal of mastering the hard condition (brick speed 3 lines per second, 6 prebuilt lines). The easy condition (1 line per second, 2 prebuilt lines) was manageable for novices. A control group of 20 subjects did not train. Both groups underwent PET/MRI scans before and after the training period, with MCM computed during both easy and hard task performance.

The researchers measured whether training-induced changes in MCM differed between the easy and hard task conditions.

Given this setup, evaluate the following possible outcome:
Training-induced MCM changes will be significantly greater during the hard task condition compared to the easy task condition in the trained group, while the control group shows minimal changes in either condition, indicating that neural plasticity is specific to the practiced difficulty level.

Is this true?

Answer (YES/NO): YES